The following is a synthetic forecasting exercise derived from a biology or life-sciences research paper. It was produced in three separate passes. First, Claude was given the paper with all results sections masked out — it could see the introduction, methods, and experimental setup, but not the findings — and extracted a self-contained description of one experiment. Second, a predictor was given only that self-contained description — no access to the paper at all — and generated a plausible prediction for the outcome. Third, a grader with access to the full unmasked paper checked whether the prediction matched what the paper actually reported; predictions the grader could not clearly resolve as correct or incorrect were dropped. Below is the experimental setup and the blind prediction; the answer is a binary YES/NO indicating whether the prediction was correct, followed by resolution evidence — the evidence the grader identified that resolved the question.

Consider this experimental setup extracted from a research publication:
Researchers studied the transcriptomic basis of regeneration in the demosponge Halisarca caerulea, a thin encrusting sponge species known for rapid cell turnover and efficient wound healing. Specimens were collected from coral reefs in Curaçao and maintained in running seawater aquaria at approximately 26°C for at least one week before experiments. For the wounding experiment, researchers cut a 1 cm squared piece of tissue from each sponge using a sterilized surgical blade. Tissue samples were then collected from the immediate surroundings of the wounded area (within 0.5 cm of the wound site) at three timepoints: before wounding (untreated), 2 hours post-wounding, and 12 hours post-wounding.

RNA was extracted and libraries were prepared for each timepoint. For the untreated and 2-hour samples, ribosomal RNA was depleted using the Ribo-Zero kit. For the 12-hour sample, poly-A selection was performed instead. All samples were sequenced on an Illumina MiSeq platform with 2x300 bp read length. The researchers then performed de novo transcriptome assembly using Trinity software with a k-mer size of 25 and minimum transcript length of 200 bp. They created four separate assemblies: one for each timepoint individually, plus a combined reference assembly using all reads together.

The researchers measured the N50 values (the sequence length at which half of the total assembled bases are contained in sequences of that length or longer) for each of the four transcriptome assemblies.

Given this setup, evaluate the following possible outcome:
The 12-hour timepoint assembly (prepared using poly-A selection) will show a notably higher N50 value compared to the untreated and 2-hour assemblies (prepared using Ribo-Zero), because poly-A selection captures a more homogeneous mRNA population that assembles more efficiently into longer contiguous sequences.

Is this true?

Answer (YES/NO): YES